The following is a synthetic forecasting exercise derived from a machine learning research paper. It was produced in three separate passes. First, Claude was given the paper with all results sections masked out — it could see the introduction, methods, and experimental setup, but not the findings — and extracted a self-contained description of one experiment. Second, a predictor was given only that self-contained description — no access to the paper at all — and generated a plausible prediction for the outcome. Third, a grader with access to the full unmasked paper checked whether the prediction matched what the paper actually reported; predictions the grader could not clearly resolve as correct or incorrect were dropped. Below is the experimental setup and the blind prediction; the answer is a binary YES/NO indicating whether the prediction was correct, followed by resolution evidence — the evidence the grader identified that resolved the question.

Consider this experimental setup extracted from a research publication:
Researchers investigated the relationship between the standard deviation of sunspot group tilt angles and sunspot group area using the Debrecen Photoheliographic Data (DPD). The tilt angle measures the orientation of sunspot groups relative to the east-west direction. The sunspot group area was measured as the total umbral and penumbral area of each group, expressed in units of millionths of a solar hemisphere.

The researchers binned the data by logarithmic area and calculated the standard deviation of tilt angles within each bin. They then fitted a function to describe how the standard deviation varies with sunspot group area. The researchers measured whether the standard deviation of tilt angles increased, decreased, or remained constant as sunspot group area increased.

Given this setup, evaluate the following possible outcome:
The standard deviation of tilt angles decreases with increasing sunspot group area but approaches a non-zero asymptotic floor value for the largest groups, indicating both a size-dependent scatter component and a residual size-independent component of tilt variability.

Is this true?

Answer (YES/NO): NO